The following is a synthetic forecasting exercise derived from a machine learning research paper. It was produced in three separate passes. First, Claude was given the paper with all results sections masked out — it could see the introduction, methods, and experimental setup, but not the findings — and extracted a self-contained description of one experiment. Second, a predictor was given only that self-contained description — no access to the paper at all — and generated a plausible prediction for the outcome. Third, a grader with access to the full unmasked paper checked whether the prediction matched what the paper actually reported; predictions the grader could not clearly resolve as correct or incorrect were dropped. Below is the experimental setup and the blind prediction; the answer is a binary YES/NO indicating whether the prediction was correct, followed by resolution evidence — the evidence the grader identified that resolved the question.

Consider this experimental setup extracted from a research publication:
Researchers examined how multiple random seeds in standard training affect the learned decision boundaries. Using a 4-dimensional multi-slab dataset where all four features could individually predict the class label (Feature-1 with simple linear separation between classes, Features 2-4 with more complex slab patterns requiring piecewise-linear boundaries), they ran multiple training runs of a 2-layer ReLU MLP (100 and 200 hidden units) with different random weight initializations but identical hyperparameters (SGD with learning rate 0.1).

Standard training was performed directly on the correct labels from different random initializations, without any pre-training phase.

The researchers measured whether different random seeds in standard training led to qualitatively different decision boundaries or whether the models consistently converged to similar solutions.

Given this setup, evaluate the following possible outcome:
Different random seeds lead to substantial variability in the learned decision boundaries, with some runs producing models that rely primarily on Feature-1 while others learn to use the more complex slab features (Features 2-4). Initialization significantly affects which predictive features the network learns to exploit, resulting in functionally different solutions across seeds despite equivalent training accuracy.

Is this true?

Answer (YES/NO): NO